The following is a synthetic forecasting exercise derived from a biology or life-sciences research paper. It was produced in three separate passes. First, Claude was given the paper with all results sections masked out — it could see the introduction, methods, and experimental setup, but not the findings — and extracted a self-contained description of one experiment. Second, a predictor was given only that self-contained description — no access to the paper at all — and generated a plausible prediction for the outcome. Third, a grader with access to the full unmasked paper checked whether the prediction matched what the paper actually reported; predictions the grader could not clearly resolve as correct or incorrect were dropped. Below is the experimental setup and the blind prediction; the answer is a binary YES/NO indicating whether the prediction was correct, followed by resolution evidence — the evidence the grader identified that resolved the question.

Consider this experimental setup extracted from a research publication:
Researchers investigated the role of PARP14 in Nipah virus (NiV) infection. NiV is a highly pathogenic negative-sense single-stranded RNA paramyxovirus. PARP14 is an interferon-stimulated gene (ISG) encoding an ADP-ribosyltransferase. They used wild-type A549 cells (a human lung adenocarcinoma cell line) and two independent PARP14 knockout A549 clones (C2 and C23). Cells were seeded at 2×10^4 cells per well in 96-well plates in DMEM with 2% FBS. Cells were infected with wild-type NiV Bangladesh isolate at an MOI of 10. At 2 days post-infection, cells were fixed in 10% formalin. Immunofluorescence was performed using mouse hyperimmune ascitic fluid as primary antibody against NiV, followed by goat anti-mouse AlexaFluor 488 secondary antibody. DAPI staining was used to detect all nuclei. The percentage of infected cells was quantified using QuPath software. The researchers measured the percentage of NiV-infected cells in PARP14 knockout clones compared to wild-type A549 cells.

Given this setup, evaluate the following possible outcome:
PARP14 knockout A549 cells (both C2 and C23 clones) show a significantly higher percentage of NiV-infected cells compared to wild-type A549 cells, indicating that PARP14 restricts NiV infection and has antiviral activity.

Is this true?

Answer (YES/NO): NO